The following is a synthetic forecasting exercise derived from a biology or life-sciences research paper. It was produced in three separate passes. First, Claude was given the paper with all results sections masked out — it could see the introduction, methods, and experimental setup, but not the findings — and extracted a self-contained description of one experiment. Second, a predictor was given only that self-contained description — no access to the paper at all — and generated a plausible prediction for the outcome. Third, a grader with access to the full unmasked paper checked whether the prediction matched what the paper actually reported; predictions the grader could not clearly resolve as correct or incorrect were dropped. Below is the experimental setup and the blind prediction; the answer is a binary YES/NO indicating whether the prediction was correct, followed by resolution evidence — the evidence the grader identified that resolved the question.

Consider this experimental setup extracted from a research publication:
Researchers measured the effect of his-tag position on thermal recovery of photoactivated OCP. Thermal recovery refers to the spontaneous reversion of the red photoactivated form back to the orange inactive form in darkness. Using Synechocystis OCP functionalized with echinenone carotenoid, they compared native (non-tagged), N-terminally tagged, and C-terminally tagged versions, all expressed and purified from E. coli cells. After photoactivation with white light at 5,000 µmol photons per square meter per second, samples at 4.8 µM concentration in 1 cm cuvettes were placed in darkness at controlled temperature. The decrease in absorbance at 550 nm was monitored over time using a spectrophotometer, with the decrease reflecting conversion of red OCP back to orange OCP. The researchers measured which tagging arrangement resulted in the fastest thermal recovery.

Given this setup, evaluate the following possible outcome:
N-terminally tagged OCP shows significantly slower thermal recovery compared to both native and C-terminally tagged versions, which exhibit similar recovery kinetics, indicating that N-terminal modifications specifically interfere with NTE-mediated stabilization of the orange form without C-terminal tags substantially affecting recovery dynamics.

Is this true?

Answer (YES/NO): NO